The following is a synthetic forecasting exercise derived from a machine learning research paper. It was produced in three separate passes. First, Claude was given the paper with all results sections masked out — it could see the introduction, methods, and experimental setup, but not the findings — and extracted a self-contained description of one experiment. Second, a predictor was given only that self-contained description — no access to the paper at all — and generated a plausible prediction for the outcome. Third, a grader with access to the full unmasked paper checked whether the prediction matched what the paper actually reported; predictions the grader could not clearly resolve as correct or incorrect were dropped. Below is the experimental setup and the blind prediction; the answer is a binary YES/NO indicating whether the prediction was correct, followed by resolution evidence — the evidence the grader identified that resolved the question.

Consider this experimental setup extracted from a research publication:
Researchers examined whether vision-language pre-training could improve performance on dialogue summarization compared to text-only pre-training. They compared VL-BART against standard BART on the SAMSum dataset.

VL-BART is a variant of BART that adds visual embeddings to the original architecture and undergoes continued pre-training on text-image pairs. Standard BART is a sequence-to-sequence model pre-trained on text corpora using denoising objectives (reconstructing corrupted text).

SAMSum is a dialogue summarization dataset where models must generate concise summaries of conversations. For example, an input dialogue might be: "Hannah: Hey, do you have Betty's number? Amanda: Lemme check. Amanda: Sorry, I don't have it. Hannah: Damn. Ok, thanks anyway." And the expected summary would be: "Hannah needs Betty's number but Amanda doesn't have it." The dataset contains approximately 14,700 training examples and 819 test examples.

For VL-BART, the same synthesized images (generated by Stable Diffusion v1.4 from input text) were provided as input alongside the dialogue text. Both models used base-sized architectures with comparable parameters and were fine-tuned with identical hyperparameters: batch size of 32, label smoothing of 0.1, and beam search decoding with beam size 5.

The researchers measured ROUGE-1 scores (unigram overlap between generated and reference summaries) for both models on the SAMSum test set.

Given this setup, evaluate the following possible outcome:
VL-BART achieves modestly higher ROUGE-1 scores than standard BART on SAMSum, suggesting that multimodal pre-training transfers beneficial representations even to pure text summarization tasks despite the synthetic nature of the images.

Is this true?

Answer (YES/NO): NO